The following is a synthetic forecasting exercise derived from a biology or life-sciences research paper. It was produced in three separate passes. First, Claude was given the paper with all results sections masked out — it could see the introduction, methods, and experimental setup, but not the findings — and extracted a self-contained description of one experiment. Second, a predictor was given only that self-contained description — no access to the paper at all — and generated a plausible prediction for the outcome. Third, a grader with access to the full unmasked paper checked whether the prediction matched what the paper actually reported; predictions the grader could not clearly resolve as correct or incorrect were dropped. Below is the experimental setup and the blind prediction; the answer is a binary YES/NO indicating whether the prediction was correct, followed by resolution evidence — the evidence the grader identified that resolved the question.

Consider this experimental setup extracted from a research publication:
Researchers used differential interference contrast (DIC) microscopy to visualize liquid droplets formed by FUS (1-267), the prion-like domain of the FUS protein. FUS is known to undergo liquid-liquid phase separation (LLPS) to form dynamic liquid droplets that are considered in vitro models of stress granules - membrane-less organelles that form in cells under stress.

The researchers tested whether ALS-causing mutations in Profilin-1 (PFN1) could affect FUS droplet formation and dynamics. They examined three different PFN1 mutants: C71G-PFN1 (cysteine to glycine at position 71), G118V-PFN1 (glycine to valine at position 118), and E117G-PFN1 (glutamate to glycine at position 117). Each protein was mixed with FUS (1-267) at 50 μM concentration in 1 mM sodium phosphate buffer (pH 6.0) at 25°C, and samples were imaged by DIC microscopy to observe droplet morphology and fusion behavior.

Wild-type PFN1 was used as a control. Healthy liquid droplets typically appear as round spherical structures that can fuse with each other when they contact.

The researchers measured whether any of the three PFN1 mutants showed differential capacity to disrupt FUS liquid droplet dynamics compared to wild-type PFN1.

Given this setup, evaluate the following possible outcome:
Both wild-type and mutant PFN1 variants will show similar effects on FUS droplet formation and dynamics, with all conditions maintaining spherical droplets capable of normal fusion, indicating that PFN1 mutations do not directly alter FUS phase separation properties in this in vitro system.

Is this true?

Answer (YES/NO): NO